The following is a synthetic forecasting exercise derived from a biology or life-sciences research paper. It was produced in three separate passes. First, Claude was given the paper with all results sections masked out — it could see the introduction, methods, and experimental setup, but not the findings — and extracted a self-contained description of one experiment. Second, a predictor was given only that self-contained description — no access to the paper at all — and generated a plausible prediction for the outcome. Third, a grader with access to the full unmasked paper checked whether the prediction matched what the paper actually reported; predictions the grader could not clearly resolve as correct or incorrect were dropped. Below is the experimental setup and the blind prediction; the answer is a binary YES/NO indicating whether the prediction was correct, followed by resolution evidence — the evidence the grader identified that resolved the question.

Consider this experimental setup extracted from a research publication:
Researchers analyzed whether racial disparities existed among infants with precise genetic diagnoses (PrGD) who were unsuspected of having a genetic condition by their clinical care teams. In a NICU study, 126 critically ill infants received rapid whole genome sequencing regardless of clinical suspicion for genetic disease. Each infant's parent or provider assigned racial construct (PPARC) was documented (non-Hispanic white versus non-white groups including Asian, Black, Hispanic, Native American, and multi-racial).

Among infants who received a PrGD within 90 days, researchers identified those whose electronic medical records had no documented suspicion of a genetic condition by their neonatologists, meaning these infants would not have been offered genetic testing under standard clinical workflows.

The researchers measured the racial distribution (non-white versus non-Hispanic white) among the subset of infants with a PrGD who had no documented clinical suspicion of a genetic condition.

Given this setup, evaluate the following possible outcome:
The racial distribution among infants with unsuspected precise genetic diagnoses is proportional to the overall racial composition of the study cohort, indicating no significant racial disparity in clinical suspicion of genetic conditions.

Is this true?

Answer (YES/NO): NO